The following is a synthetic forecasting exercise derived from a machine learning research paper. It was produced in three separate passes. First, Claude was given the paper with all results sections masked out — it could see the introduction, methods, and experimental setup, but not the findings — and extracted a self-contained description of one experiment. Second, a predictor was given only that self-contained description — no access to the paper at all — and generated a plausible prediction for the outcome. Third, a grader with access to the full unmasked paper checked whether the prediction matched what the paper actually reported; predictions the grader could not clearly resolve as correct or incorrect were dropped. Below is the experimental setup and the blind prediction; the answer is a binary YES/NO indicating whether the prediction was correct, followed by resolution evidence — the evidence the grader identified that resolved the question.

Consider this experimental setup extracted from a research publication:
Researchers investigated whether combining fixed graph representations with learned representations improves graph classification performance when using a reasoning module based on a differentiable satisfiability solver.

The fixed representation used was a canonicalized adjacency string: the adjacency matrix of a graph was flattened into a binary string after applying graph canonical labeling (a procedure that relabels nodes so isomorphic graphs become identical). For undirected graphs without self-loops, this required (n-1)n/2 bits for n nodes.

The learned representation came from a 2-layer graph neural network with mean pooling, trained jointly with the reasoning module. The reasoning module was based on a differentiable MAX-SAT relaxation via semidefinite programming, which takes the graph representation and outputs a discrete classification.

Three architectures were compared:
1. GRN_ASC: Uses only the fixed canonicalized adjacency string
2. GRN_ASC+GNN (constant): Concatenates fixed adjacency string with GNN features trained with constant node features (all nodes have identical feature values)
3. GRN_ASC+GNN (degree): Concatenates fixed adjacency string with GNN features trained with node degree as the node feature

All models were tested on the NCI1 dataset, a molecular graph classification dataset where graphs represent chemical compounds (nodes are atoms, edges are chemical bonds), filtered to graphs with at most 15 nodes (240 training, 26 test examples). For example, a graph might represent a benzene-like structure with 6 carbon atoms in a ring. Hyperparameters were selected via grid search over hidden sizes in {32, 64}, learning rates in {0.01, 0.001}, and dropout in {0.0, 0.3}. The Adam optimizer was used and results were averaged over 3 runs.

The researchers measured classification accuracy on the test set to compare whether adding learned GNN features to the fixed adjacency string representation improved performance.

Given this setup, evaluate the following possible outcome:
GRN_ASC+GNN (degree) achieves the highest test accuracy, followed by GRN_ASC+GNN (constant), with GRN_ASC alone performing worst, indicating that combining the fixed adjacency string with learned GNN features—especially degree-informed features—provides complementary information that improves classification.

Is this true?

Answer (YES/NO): NO